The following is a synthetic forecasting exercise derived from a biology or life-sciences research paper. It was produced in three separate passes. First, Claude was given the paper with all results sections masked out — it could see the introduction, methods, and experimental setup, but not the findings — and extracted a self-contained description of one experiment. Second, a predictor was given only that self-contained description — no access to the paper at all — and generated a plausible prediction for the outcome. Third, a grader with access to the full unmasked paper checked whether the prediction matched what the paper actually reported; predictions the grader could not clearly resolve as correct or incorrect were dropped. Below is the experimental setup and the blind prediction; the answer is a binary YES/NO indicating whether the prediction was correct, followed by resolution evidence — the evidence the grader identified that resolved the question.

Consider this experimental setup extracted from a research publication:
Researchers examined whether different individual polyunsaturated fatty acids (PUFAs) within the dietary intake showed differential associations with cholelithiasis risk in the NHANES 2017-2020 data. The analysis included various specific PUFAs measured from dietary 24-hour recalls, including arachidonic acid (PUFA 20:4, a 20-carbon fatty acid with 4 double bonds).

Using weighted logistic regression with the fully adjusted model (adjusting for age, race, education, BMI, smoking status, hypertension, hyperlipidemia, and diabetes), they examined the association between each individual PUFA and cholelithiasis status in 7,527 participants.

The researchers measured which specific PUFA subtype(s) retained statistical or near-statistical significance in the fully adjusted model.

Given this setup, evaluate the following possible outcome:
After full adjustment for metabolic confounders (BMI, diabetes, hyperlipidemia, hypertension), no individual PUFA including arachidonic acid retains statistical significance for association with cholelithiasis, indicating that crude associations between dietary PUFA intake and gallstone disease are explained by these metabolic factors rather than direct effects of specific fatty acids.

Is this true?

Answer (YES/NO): YES